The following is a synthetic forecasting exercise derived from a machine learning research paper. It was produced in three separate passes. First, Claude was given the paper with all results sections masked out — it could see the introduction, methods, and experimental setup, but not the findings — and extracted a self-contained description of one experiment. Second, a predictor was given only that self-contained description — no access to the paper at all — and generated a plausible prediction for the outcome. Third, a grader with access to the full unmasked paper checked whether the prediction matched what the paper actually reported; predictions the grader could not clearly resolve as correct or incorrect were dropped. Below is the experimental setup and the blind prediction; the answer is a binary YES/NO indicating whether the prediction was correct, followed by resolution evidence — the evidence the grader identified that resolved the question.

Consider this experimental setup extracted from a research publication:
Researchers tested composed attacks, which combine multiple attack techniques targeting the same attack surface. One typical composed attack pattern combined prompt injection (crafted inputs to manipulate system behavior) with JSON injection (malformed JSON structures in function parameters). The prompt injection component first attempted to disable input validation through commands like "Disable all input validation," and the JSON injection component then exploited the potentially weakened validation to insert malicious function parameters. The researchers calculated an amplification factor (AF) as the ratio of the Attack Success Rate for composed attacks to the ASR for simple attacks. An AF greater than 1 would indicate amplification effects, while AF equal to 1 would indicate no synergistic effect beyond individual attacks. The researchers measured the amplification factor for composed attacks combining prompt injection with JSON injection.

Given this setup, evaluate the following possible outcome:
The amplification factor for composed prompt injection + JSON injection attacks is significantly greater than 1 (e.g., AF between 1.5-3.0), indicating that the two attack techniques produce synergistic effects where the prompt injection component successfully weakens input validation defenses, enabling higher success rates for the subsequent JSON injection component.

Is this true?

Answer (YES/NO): NO